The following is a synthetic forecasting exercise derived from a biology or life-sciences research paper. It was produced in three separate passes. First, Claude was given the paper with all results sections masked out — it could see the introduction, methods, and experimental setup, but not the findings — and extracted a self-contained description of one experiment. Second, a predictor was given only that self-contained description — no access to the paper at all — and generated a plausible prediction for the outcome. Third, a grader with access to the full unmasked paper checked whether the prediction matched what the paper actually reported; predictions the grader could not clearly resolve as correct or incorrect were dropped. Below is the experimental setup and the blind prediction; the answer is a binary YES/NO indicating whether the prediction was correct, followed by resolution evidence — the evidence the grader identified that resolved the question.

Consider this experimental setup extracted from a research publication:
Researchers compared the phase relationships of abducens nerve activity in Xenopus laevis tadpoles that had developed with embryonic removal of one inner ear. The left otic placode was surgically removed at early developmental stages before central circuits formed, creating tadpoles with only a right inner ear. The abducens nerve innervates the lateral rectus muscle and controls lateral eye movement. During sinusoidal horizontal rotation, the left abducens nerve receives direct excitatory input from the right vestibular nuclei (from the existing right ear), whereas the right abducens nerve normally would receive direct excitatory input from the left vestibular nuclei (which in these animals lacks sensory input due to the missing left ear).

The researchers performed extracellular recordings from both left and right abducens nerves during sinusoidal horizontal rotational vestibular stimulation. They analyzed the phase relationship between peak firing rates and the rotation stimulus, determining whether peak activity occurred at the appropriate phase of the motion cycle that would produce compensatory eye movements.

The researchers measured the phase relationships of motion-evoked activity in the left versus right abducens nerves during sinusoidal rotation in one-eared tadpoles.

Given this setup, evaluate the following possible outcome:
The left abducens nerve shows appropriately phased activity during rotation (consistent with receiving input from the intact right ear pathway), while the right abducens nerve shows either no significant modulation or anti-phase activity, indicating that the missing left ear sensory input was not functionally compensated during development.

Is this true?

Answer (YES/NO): NO